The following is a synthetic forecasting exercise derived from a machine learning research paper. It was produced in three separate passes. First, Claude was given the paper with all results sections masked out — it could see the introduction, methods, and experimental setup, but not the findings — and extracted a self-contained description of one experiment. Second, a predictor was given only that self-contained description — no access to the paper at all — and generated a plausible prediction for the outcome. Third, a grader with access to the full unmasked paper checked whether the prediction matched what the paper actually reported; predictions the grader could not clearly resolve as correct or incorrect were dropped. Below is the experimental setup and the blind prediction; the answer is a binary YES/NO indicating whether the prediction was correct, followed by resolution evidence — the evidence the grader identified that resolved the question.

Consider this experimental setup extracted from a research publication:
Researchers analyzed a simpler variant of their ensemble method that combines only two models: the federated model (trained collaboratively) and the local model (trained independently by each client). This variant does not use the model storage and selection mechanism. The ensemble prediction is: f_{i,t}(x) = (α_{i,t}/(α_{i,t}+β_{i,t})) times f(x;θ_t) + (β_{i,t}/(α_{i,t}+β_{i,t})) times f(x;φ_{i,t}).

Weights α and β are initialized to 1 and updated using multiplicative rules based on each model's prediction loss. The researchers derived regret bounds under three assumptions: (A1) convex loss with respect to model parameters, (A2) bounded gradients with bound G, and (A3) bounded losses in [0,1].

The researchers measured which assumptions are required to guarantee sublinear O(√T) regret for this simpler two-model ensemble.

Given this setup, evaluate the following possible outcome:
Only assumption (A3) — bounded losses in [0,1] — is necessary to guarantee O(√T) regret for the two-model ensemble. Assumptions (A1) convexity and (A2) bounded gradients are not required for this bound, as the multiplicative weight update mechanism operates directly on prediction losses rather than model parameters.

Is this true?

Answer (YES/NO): NO